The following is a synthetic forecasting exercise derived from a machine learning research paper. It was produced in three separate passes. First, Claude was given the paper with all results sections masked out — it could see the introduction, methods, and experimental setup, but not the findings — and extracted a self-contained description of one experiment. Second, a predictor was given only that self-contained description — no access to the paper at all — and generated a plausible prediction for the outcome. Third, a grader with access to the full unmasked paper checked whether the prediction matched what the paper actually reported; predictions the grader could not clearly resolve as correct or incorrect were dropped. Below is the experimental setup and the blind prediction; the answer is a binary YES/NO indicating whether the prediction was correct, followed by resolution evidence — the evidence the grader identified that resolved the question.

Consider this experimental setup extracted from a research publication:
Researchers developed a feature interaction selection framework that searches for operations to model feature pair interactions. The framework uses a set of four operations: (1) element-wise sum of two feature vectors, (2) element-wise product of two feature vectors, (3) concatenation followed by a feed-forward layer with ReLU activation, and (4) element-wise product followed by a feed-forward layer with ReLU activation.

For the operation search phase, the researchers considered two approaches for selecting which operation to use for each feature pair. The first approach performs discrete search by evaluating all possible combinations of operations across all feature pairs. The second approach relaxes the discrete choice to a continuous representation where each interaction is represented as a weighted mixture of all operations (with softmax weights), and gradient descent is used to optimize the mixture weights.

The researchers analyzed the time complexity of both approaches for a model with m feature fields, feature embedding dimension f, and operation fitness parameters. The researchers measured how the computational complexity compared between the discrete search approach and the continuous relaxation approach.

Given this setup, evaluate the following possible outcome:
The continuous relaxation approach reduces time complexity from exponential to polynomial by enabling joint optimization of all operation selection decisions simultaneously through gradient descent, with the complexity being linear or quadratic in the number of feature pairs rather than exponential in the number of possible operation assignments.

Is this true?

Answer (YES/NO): NO